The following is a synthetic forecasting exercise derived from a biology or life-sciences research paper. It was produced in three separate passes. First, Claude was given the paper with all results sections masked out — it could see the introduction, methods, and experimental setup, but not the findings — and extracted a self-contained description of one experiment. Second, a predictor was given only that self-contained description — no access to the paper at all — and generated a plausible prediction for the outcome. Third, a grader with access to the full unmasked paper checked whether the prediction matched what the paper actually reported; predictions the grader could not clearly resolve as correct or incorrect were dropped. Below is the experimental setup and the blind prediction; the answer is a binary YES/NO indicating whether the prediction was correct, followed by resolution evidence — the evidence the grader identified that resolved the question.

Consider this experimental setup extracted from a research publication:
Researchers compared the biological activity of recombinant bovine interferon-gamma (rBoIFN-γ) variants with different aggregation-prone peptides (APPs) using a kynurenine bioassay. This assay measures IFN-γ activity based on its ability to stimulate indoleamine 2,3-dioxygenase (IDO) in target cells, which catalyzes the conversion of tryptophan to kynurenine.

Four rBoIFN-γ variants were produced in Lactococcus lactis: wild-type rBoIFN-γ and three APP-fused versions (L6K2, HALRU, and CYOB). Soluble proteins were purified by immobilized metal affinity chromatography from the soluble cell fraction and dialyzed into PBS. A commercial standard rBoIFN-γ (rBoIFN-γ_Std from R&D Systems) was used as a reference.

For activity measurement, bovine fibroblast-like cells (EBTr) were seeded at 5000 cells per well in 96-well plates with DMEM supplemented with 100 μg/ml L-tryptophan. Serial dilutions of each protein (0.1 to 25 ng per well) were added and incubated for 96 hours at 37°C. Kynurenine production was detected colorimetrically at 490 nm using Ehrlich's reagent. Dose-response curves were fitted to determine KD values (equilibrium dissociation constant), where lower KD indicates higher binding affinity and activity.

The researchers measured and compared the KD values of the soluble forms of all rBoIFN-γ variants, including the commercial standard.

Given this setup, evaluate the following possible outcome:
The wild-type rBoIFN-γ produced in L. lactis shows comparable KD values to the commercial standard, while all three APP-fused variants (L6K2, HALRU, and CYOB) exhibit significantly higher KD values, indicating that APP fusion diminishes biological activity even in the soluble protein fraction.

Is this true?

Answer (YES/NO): NO